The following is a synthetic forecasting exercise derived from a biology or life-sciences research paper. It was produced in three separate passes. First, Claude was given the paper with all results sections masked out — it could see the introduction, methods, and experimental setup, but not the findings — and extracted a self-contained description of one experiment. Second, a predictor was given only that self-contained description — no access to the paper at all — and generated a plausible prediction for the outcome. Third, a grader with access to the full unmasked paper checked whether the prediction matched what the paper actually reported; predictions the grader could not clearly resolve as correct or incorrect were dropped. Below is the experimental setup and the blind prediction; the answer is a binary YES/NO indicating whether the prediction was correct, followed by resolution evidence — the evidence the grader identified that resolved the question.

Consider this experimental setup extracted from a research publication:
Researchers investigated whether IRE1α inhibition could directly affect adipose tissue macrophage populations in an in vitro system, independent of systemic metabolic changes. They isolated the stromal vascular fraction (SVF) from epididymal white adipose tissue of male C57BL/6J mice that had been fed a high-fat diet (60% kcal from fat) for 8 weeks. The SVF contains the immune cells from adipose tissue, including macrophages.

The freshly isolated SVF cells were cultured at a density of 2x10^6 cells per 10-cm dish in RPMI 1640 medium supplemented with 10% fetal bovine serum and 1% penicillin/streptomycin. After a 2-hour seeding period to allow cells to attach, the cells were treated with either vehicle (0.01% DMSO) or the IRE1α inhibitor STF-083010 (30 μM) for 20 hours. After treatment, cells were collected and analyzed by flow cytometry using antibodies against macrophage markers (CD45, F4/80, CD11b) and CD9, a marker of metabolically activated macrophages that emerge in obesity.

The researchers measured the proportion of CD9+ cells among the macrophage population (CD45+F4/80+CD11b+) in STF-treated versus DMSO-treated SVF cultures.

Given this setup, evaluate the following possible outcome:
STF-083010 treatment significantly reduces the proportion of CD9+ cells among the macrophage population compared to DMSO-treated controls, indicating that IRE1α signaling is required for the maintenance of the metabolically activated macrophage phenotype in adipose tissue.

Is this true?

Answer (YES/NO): YES